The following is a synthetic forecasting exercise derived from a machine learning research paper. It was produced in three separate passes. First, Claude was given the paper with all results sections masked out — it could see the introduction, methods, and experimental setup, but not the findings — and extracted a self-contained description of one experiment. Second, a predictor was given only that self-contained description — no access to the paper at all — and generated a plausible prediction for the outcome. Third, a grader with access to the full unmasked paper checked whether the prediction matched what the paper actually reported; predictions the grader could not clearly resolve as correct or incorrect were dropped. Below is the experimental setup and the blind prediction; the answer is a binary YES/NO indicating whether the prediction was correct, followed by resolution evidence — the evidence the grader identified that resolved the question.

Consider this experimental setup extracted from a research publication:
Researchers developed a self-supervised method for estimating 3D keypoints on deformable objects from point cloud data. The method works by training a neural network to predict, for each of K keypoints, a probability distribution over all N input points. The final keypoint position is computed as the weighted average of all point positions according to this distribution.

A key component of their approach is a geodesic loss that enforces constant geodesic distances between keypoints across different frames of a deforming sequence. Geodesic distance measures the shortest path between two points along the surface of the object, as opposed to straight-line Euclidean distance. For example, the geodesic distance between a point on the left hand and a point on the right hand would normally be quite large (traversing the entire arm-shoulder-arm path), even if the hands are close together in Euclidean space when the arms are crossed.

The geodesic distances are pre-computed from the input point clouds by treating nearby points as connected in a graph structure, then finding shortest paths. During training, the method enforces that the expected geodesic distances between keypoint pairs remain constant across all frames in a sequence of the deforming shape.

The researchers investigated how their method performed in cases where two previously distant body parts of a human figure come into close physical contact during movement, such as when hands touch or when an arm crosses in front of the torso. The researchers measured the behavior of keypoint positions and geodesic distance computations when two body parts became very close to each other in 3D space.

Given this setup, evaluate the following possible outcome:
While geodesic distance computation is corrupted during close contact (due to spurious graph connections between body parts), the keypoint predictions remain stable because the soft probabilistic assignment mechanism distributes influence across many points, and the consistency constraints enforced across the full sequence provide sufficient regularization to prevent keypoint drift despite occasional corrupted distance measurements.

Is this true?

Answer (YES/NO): NO